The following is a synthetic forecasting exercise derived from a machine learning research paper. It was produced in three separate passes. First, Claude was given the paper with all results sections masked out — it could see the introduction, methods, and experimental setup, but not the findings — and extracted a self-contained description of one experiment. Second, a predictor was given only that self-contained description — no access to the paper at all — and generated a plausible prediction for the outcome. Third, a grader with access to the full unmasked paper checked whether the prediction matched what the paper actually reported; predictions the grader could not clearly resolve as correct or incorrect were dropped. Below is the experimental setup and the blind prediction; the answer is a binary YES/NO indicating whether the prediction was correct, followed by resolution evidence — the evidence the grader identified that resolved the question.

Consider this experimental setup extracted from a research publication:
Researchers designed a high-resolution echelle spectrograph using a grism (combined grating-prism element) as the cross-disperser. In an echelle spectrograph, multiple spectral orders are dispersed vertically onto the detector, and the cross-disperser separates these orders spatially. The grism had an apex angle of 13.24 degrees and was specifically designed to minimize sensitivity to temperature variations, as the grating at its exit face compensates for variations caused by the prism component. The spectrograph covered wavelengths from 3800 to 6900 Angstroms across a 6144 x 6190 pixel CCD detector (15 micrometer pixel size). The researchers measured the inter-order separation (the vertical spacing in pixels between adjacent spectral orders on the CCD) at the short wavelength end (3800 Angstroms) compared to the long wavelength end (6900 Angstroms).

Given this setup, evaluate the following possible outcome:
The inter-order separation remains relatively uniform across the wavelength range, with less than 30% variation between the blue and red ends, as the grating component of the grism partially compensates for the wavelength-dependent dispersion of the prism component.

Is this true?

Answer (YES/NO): NO